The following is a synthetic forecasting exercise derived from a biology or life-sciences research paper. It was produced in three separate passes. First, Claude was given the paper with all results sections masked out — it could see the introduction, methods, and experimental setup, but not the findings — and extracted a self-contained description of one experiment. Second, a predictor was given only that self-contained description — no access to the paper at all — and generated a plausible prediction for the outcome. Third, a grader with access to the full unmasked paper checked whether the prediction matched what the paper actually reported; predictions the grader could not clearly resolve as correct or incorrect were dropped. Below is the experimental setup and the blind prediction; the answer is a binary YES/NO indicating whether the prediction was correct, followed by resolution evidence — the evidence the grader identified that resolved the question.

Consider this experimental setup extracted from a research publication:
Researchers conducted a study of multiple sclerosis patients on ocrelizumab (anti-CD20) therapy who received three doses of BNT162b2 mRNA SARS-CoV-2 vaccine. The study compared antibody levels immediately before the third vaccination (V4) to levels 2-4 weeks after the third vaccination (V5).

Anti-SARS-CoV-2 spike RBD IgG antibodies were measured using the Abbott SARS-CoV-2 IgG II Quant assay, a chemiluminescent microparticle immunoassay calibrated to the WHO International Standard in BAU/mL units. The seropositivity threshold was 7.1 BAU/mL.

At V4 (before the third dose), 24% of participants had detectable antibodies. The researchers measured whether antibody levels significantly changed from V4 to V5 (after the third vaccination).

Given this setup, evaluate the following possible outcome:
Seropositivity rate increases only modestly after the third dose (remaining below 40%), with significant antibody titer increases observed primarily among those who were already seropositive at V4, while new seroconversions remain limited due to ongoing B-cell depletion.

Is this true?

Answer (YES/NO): YES